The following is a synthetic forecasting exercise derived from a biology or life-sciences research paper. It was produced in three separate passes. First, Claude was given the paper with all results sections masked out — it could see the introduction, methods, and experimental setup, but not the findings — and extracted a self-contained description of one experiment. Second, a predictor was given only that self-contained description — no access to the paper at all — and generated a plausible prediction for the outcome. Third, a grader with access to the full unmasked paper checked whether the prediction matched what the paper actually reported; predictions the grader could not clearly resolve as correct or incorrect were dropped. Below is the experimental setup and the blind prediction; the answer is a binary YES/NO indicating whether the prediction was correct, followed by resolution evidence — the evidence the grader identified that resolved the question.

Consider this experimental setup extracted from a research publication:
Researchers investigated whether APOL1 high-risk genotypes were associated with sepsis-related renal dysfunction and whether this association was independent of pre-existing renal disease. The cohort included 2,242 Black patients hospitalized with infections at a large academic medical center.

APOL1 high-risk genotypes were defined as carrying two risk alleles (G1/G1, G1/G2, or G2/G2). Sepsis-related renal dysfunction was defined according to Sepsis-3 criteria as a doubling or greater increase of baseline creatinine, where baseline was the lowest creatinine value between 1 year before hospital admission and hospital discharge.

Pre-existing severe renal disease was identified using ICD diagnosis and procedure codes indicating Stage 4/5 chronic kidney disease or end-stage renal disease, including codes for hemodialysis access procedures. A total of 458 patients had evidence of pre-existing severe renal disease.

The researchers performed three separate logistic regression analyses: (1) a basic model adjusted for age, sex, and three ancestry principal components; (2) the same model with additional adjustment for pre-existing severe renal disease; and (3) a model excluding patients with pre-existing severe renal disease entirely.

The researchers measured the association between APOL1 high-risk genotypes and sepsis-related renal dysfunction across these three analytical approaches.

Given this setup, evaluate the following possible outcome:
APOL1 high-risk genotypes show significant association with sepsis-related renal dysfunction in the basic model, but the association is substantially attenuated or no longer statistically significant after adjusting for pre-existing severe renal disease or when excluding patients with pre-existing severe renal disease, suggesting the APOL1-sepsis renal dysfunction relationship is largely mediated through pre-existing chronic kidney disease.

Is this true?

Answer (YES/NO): YES